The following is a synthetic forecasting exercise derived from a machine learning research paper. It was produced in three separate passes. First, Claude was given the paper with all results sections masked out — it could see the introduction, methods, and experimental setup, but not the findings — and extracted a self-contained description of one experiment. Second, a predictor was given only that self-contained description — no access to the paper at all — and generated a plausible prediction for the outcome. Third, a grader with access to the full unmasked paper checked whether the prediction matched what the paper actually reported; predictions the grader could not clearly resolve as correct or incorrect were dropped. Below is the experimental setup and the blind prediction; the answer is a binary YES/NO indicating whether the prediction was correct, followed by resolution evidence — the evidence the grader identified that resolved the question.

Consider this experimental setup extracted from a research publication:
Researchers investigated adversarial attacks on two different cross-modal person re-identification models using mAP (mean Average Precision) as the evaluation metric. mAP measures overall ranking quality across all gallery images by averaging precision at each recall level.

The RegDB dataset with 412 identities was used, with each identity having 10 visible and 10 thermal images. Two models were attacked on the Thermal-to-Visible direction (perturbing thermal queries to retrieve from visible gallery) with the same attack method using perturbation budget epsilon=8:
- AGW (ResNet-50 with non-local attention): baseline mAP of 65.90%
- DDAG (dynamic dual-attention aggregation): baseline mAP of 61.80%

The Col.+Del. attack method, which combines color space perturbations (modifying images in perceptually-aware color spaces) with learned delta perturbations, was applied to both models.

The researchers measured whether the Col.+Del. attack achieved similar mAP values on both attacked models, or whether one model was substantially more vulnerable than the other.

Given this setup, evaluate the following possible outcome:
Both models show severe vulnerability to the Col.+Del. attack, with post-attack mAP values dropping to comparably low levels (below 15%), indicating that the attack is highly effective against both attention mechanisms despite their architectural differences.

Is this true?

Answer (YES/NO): YES